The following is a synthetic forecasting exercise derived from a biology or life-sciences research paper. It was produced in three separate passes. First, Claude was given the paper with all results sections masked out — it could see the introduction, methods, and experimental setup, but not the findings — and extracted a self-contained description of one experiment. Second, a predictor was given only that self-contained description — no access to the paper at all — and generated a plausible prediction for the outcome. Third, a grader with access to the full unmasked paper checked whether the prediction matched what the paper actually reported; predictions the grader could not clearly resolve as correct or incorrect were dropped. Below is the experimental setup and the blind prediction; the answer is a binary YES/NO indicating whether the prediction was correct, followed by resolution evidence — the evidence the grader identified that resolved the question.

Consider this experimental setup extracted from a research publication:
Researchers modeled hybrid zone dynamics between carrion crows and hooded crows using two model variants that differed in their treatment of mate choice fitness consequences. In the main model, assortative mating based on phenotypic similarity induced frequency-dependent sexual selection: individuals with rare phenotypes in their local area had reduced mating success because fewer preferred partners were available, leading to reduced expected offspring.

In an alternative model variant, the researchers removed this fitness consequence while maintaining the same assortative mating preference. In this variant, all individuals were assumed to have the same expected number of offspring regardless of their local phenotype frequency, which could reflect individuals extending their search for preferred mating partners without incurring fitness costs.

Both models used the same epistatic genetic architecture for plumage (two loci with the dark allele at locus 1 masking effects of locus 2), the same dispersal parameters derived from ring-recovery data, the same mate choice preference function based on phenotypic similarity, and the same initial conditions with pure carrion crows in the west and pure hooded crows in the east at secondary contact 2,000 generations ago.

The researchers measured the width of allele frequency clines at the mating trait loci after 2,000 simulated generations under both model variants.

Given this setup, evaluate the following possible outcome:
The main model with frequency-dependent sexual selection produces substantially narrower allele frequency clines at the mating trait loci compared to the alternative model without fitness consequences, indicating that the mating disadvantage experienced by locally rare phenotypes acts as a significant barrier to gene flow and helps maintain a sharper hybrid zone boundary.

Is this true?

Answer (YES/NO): YES